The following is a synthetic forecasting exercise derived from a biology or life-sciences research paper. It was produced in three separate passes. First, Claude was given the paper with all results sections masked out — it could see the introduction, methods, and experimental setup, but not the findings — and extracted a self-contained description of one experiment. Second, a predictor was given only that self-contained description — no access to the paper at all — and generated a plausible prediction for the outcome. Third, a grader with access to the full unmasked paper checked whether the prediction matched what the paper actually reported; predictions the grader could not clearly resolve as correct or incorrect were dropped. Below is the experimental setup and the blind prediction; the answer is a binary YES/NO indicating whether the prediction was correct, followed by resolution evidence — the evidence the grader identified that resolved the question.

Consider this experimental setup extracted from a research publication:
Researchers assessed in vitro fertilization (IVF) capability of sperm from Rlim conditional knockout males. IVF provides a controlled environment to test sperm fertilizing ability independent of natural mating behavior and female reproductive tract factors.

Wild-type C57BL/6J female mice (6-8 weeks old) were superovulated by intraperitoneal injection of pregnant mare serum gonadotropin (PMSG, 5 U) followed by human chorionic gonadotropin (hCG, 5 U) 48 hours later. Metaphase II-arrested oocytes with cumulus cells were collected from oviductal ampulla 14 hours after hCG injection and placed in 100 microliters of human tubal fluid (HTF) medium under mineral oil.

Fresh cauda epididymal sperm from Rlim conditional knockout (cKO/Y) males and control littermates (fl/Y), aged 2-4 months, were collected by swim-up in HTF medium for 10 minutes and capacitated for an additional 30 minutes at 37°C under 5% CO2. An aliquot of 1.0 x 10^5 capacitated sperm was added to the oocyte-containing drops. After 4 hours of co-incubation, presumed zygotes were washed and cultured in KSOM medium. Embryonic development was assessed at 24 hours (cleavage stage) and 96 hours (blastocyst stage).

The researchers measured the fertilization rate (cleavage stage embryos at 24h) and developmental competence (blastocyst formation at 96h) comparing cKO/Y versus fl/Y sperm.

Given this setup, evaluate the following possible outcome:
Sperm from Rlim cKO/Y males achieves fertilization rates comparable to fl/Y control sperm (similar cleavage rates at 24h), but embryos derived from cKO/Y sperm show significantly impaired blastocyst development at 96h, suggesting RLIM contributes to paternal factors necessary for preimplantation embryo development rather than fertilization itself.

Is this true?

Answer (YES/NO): NO